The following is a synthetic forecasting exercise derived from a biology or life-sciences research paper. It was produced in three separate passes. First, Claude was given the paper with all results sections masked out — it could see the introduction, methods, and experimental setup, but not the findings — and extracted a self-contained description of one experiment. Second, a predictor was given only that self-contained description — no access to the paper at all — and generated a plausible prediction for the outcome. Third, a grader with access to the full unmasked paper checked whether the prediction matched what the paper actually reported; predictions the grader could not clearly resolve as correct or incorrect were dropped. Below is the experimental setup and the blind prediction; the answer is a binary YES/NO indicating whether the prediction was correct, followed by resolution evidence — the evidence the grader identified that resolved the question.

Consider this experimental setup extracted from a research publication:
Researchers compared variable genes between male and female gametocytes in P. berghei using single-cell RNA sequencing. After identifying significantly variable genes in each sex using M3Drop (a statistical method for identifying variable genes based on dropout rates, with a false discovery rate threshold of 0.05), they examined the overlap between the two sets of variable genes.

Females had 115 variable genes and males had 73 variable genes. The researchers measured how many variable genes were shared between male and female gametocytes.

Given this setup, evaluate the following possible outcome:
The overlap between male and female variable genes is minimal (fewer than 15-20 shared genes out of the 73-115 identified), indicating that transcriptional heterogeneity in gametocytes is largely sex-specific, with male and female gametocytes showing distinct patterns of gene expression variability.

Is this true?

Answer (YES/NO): NO